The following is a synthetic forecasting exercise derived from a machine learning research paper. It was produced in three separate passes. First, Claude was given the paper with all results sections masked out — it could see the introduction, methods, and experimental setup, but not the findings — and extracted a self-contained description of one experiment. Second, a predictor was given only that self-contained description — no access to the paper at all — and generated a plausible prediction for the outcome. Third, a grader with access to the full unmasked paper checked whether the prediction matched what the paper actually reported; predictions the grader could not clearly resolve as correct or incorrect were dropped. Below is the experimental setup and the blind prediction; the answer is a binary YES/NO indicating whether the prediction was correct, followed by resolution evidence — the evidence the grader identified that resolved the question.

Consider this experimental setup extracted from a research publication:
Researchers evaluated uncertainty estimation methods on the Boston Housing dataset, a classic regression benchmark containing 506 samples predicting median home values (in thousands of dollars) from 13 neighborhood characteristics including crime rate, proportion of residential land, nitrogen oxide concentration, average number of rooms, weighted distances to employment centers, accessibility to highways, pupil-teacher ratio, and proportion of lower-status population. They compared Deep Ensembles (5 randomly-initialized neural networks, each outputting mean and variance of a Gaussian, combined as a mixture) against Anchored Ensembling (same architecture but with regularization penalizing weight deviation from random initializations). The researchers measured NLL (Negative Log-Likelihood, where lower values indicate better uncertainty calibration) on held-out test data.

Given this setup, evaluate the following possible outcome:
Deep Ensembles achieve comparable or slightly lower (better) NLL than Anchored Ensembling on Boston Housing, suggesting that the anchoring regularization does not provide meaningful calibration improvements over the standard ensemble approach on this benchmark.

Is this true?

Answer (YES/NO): YES